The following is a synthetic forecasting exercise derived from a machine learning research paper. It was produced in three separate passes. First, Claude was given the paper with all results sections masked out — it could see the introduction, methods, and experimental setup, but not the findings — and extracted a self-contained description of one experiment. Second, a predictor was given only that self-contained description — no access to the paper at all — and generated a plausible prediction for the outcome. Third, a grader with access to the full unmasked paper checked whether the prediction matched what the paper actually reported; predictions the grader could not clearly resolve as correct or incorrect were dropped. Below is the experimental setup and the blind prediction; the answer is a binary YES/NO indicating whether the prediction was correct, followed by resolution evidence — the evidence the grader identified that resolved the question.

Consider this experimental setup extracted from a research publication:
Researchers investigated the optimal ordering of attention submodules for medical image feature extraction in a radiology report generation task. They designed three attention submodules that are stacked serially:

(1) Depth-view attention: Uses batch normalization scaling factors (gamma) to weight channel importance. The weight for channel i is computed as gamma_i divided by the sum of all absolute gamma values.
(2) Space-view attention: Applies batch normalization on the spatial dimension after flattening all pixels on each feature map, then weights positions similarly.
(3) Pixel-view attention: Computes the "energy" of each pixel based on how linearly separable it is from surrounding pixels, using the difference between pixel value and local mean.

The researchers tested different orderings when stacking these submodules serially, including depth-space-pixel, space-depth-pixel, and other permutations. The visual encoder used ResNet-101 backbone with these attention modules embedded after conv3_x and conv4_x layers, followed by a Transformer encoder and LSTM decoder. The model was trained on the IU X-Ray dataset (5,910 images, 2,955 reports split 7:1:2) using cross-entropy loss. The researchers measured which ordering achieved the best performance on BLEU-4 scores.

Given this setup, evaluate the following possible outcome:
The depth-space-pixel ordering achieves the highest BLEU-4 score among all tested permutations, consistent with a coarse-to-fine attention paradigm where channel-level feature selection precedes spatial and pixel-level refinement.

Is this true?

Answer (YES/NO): YES